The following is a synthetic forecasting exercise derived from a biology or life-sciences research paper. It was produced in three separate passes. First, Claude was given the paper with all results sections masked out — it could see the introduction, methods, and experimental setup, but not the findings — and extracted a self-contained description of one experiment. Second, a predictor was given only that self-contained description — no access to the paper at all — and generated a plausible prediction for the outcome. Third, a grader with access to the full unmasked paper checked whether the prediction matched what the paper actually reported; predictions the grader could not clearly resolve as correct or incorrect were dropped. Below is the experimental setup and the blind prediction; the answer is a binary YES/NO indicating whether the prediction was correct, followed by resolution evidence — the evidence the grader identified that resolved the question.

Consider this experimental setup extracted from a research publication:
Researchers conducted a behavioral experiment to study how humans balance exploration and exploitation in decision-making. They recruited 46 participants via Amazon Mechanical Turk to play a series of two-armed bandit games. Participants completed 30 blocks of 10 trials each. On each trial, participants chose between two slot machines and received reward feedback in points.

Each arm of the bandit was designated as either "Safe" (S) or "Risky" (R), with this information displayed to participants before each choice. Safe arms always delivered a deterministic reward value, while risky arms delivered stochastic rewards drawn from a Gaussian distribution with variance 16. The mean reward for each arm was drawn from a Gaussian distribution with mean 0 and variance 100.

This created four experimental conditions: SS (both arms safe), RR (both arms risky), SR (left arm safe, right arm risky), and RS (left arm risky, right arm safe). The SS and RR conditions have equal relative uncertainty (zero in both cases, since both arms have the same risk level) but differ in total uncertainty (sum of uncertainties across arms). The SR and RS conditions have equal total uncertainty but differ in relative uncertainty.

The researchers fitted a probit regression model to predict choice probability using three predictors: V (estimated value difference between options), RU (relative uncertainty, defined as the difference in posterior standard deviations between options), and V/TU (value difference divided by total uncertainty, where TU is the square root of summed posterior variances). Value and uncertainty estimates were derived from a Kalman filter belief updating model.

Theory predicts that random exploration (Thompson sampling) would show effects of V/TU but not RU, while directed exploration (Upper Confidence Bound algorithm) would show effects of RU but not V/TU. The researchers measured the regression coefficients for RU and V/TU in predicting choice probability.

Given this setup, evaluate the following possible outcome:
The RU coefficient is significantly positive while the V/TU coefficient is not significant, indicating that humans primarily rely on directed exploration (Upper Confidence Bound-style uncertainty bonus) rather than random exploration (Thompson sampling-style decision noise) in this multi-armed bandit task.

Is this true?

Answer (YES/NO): NO